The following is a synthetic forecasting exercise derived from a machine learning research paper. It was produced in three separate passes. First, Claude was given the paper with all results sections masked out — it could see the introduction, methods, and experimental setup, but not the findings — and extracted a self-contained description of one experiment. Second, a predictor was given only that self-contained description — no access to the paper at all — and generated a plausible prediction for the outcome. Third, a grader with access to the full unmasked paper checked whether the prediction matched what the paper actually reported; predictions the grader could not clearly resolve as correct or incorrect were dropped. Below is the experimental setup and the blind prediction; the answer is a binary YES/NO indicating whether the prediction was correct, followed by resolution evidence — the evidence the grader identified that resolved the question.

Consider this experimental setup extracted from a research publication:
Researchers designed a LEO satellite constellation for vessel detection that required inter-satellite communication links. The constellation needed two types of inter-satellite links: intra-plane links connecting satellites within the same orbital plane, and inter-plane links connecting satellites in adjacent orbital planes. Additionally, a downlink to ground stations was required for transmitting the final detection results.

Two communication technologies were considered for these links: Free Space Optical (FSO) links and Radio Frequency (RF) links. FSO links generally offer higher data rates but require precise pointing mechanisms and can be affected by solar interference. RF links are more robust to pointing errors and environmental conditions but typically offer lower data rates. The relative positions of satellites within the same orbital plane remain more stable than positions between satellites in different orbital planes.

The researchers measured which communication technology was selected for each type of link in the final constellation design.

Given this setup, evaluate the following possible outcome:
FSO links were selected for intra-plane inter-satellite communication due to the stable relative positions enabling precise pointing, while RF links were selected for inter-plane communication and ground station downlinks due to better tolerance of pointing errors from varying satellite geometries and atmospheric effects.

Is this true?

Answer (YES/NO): YES